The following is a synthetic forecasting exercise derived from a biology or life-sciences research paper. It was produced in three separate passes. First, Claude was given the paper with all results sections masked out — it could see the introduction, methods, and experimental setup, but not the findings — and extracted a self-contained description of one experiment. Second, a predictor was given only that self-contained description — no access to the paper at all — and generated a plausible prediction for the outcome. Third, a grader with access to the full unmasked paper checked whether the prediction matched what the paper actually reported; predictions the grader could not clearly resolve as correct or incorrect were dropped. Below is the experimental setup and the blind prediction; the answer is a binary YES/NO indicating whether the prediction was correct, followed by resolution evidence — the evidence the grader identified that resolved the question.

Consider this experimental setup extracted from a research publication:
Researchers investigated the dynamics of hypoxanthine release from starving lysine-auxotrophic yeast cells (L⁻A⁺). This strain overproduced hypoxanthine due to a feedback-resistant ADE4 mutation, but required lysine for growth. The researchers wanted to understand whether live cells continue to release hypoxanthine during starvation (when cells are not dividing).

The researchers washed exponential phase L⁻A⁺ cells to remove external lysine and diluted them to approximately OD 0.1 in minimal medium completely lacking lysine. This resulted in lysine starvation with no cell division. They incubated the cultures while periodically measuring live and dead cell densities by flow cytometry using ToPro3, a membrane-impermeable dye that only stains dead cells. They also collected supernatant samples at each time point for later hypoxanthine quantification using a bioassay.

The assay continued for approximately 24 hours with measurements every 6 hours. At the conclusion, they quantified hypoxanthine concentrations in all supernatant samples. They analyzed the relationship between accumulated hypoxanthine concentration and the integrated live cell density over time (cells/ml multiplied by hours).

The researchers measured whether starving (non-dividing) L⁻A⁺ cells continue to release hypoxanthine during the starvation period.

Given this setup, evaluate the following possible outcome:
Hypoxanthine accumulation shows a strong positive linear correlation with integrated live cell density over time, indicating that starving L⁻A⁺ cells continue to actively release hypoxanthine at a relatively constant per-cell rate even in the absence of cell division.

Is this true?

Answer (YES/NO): YES